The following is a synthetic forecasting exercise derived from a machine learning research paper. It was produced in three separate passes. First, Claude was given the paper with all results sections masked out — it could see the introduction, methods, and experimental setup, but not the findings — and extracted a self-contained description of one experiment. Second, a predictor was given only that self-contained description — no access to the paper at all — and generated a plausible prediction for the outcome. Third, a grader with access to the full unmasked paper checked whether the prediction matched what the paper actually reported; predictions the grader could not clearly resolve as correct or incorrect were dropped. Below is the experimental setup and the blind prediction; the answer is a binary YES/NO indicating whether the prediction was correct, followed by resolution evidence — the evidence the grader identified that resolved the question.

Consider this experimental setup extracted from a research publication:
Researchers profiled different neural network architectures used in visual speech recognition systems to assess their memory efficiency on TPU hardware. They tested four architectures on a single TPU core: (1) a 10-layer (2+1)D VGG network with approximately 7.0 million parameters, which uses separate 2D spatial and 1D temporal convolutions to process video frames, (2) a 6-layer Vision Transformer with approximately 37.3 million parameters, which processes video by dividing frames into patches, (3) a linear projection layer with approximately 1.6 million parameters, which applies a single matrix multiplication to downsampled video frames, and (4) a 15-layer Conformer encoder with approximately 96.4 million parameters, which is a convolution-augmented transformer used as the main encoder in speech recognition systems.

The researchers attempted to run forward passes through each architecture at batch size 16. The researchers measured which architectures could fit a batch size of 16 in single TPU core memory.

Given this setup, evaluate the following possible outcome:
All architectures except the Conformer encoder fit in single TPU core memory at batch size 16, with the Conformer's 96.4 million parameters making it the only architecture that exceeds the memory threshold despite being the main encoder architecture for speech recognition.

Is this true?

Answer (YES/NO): NO